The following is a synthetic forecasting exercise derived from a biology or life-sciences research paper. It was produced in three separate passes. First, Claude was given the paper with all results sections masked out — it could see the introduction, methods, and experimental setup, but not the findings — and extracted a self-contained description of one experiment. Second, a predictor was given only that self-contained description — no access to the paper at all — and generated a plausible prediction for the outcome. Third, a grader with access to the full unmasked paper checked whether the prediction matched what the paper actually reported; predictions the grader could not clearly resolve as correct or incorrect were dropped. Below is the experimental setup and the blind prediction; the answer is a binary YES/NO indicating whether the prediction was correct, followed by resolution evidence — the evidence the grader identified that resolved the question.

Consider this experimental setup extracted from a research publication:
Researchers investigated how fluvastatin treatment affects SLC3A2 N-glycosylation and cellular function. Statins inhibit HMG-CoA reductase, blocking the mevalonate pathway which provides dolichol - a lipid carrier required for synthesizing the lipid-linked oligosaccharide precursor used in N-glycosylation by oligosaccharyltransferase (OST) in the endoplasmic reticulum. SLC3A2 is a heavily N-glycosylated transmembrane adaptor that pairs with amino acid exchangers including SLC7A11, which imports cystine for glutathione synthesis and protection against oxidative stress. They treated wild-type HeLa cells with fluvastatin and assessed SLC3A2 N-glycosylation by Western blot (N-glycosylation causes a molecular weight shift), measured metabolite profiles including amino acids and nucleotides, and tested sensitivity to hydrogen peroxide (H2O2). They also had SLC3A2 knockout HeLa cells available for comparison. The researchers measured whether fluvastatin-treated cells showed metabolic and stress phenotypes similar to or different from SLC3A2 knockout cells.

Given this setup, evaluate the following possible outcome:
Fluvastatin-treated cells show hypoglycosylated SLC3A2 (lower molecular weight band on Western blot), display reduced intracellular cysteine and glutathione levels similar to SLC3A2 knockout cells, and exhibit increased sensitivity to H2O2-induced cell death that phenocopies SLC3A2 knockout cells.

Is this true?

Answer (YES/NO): YES